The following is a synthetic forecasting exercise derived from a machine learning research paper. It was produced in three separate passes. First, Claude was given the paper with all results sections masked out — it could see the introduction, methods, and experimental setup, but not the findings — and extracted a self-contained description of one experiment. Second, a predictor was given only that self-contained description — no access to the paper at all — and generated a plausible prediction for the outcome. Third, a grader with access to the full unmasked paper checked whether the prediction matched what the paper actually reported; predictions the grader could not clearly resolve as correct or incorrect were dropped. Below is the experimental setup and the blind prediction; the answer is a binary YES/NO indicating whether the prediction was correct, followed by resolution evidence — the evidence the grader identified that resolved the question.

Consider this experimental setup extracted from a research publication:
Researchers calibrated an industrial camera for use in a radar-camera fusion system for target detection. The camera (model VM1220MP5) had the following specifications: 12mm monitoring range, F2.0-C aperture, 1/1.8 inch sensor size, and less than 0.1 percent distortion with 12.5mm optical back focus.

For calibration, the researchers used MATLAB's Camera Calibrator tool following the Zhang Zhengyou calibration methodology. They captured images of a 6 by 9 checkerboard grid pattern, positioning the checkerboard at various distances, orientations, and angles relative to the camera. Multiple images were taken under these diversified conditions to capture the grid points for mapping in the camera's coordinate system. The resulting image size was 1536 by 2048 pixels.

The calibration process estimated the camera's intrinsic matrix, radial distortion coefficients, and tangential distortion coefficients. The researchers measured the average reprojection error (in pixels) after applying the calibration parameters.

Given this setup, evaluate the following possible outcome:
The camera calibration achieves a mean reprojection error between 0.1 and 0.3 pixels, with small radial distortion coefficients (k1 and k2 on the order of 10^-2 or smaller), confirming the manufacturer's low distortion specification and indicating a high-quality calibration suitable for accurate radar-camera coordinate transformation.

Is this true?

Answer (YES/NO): NO